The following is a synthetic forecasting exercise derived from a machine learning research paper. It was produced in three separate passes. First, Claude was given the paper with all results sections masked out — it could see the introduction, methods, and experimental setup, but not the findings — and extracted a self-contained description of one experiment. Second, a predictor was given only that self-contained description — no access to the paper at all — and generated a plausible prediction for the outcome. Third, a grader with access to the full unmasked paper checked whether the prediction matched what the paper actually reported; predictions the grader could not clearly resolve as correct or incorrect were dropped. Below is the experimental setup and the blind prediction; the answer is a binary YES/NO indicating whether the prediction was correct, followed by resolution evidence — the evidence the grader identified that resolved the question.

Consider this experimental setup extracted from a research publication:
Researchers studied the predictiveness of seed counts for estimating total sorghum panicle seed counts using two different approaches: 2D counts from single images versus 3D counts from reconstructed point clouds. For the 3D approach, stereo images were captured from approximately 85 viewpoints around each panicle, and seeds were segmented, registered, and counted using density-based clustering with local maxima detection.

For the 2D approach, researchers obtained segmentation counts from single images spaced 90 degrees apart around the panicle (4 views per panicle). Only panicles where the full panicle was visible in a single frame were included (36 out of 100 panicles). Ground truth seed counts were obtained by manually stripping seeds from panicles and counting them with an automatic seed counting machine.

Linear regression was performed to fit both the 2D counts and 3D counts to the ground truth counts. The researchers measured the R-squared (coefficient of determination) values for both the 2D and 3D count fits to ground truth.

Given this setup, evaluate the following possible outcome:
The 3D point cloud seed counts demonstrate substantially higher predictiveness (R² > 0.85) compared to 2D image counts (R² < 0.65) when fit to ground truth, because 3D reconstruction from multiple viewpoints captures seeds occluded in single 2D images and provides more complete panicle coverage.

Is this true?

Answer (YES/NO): YES